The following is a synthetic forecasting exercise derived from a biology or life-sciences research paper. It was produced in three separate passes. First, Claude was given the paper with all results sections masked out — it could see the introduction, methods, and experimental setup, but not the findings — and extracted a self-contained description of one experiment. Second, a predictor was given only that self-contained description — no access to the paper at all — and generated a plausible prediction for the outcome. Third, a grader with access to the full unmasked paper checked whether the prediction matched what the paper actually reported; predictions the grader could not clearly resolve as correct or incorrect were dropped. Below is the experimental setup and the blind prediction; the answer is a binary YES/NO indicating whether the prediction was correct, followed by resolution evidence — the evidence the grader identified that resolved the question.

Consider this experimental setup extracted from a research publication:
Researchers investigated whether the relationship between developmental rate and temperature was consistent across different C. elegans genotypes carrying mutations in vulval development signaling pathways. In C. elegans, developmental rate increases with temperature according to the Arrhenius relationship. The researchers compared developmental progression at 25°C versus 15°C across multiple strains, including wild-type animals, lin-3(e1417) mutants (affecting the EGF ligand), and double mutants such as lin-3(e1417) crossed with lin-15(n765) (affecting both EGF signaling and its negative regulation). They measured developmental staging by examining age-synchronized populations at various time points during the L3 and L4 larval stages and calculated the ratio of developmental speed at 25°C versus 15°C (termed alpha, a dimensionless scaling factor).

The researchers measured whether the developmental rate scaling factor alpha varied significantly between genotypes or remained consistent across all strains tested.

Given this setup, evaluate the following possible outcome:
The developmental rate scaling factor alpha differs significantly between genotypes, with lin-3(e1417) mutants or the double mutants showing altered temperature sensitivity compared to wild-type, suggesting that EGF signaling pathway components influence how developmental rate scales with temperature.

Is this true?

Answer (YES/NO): NO